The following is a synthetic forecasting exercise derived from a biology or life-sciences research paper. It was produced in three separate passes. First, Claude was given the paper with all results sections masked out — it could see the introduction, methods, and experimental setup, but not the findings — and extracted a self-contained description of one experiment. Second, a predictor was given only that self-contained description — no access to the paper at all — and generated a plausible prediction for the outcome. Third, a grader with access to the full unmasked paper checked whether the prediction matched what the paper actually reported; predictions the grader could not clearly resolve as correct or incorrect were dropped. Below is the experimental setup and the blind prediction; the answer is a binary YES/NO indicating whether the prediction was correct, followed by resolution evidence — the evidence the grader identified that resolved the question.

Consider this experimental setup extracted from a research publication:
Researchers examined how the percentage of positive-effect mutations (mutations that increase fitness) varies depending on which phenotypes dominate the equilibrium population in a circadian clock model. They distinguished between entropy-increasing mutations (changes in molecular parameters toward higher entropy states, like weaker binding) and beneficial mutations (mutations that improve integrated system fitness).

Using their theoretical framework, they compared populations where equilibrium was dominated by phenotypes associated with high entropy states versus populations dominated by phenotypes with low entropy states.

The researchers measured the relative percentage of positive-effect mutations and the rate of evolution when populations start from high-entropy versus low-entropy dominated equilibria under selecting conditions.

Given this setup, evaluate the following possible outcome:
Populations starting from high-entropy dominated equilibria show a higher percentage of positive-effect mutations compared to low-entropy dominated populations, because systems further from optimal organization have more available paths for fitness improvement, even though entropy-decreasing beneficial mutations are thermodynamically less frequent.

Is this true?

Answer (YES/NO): NO